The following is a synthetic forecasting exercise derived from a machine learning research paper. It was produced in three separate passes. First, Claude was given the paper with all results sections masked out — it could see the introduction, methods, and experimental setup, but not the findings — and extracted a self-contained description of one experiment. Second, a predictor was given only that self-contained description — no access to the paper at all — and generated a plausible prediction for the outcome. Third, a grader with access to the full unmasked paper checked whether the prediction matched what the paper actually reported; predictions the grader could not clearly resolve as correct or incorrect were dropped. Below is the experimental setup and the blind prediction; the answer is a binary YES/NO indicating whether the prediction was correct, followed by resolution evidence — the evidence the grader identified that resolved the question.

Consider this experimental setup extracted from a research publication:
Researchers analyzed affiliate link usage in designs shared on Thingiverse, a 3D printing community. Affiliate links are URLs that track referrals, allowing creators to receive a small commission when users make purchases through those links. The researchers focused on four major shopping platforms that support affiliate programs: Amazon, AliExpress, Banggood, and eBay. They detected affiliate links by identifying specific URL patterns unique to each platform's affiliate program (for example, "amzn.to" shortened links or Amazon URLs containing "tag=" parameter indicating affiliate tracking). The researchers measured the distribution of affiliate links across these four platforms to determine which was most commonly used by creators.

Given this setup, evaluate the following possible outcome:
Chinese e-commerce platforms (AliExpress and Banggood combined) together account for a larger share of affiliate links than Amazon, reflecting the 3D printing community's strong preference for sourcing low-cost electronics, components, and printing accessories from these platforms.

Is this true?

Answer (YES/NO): NO